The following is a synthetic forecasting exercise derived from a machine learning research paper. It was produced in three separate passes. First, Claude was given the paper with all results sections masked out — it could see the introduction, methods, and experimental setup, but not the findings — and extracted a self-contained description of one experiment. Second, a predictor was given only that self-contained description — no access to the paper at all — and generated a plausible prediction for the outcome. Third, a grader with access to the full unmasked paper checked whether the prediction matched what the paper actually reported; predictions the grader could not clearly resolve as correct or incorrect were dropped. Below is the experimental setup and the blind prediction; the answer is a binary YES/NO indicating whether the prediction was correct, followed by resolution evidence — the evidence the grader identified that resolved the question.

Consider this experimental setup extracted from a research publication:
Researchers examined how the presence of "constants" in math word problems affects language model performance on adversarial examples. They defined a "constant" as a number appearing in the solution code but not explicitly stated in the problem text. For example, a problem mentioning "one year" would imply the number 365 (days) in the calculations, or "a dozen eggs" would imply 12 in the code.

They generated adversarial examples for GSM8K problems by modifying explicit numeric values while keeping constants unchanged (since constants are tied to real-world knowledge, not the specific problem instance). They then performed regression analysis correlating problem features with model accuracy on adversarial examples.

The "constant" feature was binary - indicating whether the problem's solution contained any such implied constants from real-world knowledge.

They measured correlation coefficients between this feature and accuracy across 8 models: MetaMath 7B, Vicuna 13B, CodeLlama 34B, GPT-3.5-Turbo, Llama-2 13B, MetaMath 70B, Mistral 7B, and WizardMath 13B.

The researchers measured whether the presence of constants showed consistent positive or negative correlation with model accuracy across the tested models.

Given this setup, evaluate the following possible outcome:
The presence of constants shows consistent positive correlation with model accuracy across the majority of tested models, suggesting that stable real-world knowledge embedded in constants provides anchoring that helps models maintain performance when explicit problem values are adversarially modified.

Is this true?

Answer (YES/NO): YES